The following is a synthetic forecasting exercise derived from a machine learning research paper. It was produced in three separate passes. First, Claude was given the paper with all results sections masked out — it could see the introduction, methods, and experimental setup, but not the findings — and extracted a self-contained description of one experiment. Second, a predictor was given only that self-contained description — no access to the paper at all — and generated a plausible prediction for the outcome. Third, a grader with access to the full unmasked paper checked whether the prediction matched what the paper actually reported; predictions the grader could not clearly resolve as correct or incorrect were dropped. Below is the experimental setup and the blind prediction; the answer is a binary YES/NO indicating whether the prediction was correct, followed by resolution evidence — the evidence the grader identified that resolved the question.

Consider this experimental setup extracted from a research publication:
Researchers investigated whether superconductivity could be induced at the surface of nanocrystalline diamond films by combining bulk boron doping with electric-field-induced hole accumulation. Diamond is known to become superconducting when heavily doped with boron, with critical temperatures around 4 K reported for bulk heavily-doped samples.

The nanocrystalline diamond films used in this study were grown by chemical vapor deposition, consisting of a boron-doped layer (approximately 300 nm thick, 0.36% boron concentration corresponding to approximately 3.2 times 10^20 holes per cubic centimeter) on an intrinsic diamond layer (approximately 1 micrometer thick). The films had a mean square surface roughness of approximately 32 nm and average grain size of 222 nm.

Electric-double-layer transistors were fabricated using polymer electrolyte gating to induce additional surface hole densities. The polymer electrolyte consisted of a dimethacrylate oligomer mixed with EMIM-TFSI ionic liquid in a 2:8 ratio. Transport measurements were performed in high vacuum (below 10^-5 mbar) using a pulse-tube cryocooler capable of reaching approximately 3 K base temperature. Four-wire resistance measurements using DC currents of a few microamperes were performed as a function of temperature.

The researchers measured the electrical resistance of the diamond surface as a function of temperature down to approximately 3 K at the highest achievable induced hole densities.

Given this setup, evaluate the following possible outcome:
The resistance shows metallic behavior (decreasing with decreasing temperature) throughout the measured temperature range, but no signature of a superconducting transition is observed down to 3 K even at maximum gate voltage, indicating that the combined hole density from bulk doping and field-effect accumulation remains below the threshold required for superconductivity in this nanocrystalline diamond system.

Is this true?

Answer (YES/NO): NO